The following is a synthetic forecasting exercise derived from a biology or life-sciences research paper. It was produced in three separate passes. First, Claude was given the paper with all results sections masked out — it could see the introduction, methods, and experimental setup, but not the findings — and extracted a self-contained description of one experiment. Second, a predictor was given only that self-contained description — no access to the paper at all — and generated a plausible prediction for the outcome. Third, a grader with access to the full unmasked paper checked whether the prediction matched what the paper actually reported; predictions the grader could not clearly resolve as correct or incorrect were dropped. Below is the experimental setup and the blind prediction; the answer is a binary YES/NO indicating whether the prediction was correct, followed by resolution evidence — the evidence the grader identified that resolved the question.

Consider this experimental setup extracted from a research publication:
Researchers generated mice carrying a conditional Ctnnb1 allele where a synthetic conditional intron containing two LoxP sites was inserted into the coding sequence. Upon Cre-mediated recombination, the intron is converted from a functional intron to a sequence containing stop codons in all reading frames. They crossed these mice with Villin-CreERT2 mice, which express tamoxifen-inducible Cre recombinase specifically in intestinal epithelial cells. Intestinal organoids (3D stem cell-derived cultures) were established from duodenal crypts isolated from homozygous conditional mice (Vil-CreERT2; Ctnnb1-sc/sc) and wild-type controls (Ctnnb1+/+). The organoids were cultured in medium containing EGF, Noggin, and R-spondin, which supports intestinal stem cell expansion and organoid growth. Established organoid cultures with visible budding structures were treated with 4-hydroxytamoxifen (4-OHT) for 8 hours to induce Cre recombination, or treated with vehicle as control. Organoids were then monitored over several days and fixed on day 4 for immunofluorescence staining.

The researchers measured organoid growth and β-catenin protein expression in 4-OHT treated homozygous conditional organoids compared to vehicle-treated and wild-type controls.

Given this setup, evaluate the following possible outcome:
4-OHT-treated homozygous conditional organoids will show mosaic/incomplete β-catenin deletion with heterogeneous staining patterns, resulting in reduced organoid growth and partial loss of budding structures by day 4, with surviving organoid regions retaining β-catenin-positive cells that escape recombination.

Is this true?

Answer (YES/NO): NO